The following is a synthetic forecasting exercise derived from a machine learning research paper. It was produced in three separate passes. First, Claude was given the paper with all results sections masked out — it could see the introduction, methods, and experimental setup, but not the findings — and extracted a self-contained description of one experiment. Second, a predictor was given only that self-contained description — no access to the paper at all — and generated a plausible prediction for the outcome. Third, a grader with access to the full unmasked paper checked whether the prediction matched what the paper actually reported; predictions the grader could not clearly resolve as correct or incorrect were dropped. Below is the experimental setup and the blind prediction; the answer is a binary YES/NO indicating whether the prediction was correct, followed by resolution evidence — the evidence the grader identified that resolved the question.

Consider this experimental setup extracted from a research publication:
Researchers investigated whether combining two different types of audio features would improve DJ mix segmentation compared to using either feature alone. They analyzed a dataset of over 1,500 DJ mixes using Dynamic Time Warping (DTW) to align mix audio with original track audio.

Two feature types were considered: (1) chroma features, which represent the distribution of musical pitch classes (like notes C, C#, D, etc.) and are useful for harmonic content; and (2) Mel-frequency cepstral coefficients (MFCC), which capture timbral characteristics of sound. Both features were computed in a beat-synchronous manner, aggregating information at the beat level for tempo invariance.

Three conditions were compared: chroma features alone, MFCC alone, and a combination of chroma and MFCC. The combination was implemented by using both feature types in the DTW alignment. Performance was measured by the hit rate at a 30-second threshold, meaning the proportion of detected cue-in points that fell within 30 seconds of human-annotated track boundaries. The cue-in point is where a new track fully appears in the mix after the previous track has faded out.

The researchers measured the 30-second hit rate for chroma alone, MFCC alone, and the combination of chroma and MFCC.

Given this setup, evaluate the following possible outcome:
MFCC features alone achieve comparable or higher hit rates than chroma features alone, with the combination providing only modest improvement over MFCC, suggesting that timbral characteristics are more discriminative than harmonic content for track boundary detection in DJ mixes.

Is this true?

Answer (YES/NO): NO